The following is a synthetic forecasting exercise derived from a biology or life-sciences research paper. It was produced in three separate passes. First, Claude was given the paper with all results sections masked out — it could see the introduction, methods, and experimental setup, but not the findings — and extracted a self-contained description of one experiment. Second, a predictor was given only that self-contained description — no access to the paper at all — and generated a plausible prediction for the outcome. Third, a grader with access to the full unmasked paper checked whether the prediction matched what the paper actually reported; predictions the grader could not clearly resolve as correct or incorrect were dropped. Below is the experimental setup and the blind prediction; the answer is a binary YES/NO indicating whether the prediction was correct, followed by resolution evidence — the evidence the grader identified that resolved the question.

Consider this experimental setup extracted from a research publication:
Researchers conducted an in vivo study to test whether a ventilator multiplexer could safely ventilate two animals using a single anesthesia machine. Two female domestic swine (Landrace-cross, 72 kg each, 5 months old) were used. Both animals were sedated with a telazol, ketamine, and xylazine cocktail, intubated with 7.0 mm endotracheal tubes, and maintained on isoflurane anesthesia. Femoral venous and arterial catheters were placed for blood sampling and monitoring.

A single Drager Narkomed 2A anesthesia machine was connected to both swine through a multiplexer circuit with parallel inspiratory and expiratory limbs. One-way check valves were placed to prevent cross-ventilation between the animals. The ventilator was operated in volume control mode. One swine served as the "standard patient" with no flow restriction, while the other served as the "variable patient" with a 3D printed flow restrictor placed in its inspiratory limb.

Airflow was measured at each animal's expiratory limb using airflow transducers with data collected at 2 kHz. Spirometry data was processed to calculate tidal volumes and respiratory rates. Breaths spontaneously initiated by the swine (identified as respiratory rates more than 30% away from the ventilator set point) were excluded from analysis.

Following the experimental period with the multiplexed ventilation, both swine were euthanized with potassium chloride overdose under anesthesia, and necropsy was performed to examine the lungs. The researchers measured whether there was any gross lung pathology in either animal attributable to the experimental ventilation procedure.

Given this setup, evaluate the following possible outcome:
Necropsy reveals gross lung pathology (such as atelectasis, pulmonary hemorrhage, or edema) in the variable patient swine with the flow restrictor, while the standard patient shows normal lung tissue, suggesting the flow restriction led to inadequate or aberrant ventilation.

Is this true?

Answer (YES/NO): NO